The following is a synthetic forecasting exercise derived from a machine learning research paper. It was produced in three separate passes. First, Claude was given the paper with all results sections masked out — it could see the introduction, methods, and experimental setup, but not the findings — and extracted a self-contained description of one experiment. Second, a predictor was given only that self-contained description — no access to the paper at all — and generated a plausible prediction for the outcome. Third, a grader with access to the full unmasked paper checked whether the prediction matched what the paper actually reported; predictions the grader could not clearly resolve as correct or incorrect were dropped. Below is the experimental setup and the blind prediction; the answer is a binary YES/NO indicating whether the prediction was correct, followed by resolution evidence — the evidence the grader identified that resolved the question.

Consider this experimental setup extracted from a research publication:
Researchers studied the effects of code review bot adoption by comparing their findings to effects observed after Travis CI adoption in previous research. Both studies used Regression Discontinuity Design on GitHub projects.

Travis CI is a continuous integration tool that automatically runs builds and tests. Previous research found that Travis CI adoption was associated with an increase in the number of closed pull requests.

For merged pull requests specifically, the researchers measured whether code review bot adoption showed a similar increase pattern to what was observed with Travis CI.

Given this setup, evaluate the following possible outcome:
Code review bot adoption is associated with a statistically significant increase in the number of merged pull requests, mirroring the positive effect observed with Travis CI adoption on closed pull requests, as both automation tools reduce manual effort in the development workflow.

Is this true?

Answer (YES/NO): YES